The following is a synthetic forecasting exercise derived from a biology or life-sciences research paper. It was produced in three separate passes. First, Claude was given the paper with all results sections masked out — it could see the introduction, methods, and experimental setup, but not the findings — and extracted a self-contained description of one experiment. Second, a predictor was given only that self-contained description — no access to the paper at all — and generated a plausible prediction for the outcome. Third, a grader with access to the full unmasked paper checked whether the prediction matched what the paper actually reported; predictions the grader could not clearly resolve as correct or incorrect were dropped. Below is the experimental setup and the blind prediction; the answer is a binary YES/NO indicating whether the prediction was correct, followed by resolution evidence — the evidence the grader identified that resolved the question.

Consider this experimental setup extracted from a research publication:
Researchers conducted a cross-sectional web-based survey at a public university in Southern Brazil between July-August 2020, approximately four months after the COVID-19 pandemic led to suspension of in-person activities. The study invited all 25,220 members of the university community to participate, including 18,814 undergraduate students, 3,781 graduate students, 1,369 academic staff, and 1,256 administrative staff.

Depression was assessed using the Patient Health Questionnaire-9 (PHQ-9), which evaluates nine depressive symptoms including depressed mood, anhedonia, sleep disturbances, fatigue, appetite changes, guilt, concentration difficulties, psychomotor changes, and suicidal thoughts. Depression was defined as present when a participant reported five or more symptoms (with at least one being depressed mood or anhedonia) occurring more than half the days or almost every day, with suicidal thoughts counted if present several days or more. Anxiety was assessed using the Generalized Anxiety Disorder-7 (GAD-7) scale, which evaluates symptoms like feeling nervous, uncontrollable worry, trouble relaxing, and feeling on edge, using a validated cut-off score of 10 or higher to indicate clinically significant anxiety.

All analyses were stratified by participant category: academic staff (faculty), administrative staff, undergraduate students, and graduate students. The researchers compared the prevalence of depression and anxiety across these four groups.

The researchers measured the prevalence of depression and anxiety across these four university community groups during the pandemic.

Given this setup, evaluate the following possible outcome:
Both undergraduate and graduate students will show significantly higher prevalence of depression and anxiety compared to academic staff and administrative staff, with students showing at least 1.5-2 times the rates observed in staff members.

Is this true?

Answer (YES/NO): YES